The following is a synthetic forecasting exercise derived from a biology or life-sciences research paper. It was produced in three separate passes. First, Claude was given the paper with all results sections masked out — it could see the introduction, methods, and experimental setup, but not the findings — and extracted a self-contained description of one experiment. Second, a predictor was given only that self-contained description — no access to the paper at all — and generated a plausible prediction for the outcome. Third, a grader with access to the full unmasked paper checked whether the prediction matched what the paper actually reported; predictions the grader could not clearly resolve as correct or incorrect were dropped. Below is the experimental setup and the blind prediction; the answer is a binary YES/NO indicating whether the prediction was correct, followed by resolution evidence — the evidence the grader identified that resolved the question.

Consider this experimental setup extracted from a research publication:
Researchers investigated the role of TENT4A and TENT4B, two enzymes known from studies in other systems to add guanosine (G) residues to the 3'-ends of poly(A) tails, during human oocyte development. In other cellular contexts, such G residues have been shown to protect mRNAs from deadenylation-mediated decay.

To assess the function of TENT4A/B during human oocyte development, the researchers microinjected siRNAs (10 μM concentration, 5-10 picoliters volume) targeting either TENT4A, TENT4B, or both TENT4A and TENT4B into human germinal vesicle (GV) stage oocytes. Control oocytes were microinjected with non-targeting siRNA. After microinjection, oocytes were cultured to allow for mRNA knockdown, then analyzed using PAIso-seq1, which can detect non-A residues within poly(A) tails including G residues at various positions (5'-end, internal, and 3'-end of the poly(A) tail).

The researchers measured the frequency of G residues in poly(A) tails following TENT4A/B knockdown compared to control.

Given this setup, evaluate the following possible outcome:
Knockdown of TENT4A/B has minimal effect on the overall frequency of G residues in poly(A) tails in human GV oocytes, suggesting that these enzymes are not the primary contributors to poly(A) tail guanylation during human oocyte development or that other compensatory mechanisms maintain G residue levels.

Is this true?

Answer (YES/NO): NO